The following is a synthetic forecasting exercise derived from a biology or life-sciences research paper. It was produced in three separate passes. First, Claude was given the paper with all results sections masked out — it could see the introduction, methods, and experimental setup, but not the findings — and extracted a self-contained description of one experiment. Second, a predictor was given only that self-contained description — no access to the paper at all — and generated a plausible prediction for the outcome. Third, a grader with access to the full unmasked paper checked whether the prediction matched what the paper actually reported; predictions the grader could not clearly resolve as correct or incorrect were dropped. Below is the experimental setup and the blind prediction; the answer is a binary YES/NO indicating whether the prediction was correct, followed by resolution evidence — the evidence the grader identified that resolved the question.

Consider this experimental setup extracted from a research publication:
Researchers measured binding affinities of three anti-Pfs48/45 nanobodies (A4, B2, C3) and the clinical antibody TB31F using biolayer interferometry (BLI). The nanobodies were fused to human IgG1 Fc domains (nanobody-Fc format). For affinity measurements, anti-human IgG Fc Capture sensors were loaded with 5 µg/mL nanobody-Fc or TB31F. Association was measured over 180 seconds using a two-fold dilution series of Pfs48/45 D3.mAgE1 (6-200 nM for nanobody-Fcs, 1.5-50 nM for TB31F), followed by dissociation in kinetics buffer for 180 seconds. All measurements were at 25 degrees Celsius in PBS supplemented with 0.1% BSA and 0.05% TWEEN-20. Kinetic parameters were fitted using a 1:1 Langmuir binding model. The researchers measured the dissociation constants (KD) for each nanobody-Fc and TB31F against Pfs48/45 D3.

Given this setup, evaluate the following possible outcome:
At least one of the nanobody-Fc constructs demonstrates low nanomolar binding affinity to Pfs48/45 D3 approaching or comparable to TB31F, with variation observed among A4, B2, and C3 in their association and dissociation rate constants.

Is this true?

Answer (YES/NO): YES